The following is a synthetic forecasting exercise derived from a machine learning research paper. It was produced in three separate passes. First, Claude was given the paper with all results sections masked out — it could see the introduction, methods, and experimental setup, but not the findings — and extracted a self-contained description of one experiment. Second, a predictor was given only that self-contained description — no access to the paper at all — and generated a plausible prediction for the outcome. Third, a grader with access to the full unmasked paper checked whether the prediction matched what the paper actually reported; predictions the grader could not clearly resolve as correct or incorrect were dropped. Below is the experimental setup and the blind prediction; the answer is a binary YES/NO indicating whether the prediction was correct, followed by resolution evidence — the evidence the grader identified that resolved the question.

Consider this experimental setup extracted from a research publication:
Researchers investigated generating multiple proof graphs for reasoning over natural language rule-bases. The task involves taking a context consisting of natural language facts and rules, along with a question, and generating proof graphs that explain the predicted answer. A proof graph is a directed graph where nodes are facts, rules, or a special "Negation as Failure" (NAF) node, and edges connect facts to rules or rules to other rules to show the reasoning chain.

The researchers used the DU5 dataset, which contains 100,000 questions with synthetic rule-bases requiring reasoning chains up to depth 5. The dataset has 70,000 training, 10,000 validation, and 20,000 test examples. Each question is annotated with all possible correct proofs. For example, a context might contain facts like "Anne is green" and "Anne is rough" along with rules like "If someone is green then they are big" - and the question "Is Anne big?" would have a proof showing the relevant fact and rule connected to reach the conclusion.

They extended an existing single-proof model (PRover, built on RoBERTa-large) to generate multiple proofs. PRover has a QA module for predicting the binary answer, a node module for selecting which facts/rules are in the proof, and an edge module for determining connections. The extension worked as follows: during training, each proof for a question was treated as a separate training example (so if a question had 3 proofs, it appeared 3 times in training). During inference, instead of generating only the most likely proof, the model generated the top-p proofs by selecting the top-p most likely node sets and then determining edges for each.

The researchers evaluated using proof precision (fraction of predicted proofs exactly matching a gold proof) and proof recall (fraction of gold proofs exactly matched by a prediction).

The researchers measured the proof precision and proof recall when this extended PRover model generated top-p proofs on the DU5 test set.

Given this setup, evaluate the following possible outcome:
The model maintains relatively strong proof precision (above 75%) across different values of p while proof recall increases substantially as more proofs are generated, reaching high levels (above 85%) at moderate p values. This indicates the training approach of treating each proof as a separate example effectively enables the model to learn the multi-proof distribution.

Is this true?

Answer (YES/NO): NO